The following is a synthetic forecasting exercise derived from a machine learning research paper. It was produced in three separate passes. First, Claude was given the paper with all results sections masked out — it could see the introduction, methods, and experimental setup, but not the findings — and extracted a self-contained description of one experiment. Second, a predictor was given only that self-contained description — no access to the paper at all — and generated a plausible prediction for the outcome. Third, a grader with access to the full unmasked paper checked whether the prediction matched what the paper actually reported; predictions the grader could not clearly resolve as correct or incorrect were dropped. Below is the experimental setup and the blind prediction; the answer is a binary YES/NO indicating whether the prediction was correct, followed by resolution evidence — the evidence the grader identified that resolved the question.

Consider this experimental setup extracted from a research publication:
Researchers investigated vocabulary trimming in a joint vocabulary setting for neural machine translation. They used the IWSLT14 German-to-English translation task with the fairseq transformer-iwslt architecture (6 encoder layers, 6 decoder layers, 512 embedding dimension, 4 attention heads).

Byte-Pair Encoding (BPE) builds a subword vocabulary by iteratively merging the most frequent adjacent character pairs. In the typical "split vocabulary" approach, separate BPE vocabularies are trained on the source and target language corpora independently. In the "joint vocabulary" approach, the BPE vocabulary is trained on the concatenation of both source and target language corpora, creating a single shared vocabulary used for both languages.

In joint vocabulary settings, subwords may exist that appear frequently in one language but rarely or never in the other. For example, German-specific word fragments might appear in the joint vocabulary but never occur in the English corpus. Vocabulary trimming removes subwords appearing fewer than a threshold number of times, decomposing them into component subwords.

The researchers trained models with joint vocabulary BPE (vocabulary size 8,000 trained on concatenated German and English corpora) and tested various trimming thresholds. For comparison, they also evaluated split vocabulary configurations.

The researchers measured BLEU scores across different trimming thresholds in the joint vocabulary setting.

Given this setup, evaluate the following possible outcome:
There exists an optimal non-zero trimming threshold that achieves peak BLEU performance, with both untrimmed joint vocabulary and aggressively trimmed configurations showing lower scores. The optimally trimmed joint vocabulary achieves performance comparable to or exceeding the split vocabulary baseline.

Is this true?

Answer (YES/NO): NO